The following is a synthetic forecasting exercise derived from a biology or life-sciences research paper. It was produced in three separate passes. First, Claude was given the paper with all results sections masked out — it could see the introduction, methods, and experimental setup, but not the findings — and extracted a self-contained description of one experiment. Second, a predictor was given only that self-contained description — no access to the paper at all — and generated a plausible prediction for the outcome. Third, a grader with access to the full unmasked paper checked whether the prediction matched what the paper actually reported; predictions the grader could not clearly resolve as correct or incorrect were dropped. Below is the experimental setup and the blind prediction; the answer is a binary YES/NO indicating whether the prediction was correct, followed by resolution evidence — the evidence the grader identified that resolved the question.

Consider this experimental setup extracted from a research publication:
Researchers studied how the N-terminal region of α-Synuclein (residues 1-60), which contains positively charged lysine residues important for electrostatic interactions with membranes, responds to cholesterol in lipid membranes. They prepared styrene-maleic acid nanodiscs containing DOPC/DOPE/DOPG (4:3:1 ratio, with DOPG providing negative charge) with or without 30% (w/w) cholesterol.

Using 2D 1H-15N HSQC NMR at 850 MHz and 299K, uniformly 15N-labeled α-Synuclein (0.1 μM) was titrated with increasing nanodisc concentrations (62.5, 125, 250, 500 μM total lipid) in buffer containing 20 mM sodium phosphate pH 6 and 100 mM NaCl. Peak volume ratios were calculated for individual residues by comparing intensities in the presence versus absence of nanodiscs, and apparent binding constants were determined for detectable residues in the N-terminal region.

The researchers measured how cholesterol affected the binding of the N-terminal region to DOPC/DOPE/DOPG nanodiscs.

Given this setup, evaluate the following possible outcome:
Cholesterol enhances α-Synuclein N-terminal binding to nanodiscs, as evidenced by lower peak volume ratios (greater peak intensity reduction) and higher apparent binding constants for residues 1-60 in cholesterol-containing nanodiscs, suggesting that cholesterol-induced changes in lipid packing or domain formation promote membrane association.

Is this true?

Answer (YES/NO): NO